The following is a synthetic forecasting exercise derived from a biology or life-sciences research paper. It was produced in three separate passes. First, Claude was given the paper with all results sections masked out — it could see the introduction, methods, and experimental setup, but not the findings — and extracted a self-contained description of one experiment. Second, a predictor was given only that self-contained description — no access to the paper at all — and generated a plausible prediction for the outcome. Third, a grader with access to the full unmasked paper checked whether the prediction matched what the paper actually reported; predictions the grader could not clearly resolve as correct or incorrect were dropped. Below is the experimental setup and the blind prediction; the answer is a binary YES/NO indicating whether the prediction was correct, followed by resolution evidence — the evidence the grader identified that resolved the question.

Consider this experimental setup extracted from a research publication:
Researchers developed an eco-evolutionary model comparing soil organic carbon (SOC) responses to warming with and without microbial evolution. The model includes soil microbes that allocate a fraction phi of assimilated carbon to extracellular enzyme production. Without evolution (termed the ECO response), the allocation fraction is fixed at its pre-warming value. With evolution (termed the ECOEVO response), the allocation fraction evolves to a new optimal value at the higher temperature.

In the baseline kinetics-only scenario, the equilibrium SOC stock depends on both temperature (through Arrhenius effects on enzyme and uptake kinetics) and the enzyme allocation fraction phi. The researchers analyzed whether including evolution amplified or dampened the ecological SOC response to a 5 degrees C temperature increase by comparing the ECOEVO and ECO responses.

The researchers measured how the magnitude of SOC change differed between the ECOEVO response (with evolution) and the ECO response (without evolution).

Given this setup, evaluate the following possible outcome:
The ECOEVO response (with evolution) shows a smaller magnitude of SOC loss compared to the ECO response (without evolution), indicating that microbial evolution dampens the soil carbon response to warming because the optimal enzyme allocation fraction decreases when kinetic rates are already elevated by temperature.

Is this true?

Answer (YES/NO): NO